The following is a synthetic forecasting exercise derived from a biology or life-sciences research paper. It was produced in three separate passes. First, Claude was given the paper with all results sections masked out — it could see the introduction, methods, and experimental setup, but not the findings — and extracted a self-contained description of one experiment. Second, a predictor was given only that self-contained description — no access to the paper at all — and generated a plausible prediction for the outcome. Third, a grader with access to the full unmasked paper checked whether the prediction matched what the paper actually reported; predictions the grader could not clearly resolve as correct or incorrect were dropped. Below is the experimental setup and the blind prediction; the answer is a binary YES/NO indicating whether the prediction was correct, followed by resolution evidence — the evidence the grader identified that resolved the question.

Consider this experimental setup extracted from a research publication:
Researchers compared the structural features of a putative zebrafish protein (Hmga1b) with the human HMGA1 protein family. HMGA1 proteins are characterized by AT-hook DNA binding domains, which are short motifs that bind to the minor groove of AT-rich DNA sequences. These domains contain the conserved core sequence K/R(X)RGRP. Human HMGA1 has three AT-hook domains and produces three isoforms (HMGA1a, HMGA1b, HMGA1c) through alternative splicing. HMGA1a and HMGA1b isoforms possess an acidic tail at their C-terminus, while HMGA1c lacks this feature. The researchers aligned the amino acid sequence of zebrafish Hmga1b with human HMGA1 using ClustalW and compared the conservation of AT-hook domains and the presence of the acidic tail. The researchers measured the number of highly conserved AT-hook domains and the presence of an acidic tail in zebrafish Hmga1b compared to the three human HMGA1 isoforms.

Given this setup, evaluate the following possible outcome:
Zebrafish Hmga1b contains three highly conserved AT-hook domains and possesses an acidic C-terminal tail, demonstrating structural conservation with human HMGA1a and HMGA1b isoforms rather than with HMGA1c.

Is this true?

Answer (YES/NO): NO